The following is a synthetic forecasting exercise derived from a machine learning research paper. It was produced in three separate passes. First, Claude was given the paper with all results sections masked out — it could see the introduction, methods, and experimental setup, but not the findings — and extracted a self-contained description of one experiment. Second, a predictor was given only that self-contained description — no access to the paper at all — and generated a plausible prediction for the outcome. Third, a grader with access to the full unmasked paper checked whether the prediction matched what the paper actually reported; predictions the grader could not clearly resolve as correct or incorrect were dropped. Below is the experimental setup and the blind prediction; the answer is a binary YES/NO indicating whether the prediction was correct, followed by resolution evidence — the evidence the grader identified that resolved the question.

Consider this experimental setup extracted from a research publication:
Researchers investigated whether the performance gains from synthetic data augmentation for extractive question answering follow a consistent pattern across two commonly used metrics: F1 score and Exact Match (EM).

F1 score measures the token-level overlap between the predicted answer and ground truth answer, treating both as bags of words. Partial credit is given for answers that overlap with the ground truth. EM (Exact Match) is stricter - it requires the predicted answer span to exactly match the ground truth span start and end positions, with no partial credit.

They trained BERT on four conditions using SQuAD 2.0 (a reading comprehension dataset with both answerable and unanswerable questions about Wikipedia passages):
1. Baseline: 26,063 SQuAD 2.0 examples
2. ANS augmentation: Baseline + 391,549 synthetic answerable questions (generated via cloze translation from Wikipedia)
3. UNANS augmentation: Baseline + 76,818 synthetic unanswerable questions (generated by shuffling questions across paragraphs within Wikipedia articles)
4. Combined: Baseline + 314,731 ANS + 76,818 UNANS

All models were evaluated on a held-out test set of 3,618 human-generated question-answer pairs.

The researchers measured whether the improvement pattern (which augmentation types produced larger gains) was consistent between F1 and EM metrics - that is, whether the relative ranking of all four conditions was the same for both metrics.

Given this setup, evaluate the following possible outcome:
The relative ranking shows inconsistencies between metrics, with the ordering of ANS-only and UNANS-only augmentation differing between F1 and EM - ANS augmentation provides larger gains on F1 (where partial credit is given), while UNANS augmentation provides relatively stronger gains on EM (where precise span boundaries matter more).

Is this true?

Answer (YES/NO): NO